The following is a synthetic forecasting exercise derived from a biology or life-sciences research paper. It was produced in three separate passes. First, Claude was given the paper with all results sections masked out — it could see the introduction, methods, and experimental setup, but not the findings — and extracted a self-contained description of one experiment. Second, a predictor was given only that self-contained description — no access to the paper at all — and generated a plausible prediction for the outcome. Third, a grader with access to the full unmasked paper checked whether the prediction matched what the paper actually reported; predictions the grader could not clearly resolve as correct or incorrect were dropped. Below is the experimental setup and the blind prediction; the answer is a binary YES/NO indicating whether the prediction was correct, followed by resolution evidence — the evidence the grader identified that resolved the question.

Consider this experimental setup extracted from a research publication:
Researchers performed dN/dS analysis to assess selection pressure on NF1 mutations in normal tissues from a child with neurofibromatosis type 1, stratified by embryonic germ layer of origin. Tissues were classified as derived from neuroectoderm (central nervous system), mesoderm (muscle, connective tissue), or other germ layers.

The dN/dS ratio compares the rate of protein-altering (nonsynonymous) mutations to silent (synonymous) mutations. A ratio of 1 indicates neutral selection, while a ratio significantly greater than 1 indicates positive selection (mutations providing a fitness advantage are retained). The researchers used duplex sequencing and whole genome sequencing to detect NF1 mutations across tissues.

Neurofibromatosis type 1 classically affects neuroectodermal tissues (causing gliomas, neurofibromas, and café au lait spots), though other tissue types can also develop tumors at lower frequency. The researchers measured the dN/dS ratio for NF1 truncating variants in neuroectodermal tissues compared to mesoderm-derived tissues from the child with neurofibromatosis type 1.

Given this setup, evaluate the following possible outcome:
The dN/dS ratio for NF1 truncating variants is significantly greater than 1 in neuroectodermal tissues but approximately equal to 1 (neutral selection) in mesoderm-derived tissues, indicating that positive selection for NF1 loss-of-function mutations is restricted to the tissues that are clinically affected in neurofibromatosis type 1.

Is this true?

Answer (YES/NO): NO